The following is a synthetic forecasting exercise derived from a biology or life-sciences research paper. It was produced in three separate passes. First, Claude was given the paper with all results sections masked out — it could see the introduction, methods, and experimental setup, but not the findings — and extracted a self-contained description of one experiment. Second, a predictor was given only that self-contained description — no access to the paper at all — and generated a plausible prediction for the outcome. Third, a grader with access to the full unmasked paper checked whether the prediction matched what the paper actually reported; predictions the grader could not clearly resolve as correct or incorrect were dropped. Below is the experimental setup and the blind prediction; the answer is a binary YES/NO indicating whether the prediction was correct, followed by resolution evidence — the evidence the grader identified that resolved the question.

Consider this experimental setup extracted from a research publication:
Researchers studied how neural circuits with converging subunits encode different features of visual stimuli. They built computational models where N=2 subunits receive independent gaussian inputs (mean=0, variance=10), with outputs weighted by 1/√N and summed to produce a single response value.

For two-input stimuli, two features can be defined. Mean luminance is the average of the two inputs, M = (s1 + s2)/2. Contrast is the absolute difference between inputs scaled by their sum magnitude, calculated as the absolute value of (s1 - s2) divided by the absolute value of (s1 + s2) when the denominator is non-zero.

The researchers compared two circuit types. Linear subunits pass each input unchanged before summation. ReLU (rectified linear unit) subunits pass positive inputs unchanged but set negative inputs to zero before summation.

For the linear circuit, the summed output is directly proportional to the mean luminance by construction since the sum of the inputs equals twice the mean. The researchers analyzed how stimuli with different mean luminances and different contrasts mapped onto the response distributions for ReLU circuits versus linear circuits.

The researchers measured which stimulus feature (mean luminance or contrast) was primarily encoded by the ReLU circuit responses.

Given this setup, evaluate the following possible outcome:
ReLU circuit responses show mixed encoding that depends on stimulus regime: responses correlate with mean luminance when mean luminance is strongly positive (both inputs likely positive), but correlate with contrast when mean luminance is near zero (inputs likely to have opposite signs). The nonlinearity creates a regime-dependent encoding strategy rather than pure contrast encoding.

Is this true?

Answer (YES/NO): NO